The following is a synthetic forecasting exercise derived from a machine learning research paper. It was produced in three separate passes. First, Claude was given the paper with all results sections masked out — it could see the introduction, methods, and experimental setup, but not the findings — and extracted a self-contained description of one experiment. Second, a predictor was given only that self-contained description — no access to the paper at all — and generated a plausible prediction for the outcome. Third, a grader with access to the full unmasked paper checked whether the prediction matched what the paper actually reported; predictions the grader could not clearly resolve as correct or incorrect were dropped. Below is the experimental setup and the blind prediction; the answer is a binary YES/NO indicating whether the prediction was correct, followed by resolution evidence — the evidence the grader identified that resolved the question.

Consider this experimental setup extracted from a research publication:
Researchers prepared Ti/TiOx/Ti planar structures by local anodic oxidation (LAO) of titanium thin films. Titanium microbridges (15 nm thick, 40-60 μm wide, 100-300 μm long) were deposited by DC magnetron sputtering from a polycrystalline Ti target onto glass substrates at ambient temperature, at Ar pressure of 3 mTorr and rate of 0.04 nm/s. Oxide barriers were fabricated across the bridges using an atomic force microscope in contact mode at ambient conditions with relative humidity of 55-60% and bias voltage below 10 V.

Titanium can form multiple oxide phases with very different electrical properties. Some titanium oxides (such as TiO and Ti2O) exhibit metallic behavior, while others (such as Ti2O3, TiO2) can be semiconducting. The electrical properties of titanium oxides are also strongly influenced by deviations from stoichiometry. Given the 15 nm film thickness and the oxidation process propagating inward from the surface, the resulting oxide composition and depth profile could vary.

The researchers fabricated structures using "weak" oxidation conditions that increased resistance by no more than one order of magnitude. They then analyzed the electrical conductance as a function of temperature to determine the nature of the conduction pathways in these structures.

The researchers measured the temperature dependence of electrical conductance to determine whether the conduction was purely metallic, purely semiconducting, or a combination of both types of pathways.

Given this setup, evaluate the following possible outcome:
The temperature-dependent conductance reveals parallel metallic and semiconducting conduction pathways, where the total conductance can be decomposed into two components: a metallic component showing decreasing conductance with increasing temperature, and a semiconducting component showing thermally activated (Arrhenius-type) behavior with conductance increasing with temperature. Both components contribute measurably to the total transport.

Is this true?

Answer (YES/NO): NO